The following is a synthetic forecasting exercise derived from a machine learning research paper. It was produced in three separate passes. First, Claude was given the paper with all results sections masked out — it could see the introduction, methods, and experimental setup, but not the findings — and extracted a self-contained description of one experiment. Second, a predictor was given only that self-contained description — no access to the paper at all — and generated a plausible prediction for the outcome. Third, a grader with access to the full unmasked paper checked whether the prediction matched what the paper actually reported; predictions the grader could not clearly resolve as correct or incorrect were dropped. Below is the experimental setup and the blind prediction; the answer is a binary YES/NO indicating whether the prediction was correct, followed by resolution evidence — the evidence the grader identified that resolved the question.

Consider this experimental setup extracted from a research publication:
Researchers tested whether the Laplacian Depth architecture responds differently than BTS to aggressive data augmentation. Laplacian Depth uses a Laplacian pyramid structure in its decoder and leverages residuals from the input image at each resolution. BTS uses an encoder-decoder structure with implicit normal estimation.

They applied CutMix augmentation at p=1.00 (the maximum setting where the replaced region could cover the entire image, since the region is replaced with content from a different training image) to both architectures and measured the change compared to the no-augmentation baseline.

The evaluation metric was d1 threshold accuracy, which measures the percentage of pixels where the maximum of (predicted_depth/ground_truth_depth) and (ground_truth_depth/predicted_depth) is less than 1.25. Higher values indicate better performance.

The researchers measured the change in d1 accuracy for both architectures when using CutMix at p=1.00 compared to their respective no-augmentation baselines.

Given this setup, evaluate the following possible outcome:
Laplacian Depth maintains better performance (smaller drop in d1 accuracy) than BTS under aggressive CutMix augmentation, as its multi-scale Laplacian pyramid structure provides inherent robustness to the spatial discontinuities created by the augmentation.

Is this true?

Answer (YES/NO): YES